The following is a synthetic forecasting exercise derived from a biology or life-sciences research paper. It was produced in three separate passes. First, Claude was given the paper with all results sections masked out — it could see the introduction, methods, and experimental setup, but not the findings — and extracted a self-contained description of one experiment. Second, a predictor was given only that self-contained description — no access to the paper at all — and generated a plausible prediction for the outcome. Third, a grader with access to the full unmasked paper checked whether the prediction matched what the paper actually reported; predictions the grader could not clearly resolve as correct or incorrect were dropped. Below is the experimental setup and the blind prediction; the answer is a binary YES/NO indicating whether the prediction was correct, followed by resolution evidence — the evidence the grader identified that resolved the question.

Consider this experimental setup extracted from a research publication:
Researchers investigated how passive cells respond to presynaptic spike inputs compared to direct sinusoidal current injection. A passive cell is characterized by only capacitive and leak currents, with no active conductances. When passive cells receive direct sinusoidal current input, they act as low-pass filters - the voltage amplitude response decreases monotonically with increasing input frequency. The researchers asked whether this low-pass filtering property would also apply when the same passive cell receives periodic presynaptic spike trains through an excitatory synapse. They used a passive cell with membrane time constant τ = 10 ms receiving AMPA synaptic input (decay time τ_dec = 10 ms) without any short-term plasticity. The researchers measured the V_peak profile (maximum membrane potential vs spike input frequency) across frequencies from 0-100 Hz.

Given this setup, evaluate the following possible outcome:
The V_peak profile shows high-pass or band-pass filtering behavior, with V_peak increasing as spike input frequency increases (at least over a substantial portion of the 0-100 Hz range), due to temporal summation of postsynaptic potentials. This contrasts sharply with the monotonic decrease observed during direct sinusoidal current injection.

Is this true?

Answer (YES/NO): YES